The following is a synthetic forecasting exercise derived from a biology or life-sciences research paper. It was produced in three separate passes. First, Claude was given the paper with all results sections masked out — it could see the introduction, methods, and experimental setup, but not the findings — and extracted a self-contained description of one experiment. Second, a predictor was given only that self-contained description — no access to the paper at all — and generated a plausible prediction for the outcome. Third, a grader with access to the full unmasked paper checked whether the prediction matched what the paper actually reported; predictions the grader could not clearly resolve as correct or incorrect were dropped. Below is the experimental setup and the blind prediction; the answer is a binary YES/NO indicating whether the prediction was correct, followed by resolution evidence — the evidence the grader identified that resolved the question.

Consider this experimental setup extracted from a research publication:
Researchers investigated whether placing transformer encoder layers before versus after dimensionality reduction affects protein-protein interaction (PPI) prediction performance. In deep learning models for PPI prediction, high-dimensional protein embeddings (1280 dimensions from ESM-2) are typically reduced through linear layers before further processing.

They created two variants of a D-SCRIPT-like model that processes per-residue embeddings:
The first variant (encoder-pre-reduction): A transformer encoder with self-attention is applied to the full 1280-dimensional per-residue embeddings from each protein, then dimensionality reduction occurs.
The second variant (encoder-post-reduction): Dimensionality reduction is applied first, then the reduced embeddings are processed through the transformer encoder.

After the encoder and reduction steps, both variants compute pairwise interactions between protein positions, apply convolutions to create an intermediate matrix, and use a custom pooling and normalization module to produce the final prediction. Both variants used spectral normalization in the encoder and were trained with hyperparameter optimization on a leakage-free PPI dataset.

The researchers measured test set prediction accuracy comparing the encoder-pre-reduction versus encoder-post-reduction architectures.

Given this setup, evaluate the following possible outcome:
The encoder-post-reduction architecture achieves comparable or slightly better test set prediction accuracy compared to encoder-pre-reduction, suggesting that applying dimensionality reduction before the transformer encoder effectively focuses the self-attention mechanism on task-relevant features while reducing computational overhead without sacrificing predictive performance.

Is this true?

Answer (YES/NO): NO